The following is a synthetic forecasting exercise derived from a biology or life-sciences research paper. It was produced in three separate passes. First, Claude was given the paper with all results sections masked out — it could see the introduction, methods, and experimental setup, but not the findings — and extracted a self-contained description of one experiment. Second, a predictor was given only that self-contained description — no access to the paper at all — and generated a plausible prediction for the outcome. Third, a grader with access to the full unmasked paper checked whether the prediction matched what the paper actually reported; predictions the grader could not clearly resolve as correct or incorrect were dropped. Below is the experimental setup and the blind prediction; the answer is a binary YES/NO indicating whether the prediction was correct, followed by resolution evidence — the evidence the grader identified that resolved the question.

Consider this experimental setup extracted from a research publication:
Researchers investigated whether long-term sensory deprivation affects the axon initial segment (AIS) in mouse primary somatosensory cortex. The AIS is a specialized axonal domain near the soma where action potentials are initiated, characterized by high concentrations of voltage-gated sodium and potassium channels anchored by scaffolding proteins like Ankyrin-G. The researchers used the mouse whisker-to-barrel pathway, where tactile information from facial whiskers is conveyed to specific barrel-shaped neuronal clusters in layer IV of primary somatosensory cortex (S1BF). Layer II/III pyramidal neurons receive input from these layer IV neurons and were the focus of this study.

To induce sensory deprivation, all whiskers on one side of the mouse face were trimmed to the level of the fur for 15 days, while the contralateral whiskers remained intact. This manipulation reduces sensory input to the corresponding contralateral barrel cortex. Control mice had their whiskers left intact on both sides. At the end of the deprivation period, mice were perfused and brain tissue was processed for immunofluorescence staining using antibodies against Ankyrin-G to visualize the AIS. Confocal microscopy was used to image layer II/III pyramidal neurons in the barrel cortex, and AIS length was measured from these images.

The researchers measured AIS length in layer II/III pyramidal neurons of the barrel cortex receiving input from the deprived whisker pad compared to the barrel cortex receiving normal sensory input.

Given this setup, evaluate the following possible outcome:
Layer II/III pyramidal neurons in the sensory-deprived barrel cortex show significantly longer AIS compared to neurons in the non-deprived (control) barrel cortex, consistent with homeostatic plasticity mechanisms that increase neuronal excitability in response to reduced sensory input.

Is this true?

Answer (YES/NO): YES